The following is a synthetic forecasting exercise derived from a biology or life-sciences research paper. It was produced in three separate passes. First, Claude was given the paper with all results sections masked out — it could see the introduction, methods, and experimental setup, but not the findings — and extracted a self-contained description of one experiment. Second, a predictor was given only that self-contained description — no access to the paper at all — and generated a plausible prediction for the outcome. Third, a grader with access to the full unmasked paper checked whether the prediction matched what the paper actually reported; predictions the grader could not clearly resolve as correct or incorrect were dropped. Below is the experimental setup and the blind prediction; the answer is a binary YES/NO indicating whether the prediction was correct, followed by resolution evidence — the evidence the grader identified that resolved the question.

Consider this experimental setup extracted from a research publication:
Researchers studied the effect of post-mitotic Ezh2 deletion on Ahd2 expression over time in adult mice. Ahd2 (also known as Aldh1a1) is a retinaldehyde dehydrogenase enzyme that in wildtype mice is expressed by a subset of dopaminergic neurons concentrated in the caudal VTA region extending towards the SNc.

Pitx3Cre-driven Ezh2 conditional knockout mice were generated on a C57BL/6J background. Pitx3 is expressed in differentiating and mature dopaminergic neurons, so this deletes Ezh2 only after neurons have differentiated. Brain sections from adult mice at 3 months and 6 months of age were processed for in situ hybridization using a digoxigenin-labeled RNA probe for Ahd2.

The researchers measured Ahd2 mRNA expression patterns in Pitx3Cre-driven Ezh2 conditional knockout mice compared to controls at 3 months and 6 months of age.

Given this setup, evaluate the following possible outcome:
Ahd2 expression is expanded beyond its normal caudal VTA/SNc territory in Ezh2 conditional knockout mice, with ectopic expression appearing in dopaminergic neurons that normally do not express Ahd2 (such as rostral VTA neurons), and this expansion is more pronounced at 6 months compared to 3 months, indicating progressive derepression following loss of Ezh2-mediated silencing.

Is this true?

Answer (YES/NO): NO